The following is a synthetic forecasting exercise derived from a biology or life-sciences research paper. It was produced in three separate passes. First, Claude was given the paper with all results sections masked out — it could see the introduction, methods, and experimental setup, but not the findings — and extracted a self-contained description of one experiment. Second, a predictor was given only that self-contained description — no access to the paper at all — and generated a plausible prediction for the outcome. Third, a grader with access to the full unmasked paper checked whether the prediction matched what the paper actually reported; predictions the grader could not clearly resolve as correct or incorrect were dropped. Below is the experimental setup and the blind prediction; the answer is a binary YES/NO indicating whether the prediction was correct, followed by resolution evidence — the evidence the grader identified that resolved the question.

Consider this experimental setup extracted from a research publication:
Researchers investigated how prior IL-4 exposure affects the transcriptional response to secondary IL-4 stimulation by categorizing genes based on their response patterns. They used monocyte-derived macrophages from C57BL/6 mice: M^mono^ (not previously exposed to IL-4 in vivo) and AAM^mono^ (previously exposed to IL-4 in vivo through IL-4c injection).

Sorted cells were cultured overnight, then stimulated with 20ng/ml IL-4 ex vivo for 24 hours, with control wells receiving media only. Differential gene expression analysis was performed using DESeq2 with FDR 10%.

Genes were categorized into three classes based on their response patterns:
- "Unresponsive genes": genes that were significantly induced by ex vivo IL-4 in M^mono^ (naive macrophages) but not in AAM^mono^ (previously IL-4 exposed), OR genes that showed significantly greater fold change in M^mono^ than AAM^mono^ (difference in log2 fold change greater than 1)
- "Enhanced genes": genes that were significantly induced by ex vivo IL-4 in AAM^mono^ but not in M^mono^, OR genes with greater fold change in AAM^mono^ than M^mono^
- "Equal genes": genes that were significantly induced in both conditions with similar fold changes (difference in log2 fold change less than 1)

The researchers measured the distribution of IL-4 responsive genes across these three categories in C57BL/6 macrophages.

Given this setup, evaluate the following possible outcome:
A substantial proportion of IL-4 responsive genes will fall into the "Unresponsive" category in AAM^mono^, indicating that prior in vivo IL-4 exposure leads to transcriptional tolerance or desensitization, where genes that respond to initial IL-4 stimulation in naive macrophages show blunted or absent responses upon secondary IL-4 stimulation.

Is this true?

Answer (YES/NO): YES